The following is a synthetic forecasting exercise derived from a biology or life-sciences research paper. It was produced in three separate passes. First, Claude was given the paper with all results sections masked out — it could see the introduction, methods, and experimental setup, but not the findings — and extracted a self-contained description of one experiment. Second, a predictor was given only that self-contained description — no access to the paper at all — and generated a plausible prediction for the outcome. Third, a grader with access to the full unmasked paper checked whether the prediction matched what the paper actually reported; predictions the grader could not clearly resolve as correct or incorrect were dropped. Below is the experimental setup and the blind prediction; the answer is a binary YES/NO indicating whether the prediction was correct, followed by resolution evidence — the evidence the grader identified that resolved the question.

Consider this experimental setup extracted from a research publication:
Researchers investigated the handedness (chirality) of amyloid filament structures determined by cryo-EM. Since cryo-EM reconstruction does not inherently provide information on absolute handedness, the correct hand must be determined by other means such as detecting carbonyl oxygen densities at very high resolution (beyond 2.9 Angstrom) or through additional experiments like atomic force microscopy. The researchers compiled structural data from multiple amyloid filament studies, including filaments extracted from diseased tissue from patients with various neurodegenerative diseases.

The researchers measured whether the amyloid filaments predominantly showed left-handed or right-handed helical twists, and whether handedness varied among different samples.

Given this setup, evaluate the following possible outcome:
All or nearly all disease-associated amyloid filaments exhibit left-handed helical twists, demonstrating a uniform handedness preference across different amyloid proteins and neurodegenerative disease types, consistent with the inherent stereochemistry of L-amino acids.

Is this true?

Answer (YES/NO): NO